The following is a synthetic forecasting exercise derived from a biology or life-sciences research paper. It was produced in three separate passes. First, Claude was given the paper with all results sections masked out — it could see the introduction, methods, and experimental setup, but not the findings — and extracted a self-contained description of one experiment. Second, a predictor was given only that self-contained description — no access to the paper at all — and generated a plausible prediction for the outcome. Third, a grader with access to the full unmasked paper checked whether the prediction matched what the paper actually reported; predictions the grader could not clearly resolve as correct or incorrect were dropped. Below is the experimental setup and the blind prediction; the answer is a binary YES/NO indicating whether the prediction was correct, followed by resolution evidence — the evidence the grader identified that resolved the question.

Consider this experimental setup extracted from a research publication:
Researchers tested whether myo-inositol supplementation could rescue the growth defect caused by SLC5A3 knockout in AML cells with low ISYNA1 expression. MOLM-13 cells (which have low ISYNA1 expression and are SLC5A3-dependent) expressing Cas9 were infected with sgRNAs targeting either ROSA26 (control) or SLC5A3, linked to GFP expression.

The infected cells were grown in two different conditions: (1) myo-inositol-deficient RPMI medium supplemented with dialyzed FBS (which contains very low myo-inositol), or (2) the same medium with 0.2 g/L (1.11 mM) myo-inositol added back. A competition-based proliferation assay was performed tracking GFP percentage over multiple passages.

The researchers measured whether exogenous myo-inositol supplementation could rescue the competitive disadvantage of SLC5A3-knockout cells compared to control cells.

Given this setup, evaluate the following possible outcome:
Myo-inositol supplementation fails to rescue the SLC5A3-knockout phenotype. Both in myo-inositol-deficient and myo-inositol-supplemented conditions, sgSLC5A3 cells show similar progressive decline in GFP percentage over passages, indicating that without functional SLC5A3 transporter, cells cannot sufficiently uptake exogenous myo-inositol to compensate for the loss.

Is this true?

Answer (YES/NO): NO